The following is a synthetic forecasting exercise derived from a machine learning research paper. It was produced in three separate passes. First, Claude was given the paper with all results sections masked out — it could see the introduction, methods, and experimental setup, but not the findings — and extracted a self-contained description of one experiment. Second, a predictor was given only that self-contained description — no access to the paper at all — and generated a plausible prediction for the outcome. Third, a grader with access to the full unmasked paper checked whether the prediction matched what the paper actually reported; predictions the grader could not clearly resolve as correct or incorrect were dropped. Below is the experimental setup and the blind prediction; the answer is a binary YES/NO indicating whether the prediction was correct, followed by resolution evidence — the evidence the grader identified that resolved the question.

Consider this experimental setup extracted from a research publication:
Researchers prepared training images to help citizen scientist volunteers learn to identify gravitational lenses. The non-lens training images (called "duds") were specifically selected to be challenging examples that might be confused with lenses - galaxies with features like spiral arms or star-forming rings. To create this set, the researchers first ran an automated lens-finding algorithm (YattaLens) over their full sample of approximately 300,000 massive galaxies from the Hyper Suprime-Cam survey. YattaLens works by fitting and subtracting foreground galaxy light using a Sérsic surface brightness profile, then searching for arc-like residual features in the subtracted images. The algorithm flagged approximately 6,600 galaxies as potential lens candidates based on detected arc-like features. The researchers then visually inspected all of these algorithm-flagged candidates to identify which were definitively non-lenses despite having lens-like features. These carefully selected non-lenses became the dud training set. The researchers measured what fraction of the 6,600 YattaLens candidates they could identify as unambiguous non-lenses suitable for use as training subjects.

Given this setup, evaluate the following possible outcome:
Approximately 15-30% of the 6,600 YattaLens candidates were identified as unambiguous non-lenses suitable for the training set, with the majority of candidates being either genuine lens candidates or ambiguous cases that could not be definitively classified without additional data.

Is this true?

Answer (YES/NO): NO